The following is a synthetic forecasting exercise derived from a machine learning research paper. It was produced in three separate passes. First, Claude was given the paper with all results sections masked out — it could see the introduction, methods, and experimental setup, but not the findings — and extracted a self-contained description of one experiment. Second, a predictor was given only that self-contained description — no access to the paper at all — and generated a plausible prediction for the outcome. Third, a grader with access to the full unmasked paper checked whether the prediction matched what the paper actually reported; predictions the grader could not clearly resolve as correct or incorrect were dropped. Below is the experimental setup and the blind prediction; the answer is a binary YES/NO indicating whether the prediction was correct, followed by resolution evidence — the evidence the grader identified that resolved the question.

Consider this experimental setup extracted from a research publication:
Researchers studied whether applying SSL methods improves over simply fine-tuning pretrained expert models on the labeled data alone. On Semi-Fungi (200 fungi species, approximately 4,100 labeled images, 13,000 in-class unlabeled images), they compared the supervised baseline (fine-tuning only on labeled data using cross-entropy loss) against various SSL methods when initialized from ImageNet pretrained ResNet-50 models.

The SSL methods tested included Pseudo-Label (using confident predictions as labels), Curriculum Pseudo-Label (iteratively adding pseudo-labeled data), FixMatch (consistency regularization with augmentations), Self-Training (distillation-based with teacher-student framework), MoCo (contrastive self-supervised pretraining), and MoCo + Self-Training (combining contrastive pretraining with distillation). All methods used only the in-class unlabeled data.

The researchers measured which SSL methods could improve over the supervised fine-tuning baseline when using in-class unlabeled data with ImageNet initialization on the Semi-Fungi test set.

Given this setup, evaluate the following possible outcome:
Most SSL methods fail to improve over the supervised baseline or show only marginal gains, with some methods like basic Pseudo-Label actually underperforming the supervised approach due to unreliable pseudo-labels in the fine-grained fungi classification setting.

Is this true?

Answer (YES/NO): NO